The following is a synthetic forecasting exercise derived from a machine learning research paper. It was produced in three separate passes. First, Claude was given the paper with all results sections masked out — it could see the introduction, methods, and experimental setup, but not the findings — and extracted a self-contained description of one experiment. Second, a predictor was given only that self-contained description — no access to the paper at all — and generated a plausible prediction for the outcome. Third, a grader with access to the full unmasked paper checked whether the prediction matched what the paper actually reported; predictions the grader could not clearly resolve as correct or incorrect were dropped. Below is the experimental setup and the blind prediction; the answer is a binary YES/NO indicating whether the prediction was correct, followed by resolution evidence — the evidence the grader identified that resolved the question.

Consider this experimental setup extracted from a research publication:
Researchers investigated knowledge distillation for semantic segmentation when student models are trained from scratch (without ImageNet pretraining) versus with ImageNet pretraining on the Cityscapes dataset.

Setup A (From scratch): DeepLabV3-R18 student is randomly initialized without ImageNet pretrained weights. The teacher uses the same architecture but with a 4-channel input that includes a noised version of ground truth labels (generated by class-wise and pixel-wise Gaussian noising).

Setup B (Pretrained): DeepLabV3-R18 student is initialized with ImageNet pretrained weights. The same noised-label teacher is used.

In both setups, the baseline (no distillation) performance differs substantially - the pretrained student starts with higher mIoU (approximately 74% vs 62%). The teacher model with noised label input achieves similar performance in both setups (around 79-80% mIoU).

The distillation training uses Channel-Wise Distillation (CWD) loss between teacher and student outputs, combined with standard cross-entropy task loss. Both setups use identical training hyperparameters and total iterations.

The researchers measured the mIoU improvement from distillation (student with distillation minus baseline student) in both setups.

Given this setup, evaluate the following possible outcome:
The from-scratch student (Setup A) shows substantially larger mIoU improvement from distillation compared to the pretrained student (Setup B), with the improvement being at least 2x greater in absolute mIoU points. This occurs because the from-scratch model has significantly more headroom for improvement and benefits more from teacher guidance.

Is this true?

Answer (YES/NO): NO